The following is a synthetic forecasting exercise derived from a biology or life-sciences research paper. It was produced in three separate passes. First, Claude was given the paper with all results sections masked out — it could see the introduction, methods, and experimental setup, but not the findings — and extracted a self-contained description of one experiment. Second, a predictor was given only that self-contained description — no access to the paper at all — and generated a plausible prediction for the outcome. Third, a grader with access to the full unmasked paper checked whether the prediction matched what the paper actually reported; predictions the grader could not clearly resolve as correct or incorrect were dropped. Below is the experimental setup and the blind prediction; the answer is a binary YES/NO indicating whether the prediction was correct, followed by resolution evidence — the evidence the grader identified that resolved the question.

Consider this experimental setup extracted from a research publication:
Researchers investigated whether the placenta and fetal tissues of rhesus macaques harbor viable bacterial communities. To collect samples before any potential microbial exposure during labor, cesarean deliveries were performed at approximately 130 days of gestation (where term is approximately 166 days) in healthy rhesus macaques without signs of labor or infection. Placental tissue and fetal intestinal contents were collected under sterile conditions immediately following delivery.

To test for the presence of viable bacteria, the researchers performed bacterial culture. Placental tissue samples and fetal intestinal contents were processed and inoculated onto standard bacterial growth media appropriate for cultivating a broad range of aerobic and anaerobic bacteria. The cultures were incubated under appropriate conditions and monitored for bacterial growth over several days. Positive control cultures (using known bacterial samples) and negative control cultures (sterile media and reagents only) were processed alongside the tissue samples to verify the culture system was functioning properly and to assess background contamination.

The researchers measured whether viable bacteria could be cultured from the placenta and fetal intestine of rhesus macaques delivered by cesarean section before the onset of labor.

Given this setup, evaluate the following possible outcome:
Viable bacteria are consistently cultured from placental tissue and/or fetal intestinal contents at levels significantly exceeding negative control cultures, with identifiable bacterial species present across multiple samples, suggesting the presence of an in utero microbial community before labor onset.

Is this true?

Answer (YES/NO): NO